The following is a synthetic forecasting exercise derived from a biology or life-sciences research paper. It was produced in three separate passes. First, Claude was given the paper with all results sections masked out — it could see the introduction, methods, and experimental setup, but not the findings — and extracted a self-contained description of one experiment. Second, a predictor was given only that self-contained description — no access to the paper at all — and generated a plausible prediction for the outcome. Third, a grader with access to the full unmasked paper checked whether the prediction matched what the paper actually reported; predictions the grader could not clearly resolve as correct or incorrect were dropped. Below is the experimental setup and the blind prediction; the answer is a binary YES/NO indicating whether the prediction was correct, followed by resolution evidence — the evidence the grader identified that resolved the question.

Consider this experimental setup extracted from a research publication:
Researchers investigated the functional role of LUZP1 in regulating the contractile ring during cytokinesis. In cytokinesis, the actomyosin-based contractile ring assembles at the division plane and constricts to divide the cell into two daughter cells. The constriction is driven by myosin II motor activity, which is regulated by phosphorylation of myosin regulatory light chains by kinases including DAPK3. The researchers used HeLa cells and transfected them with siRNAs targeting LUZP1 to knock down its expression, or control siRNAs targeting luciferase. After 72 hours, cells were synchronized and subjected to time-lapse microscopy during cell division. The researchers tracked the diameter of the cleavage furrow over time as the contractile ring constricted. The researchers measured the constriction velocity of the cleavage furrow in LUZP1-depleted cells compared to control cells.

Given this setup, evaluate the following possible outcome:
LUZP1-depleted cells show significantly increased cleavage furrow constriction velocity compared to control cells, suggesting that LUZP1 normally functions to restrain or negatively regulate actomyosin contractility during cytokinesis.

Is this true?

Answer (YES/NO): YES